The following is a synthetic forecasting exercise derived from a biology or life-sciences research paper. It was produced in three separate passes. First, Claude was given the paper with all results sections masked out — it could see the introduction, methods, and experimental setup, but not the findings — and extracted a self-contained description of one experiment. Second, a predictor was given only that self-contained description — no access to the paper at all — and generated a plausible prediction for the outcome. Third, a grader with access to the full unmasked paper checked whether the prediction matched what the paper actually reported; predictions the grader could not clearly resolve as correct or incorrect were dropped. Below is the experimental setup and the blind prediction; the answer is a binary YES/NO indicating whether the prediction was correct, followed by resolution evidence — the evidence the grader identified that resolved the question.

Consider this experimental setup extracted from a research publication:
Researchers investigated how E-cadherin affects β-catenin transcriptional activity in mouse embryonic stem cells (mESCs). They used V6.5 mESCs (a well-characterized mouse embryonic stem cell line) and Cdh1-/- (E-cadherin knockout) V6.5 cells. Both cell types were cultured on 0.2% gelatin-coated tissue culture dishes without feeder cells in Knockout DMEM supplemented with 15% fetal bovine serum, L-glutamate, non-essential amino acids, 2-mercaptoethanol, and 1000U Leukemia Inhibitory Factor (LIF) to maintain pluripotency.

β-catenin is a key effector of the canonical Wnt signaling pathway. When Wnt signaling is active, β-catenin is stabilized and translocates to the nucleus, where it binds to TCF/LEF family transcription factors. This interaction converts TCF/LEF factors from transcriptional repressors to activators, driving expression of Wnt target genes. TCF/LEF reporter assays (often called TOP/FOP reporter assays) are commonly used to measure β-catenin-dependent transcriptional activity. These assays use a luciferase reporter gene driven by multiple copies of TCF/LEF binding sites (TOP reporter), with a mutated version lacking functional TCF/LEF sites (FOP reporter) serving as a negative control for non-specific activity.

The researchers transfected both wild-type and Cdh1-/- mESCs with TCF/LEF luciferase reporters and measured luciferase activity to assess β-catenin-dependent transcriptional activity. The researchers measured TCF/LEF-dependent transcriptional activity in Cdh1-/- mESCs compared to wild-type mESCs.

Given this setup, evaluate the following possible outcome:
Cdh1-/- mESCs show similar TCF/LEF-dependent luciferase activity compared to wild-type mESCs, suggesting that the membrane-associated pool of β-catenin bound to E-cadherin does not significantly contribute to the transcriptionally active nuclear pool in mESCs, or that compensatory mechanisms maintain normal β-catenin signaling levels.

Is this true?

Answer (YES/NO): NO